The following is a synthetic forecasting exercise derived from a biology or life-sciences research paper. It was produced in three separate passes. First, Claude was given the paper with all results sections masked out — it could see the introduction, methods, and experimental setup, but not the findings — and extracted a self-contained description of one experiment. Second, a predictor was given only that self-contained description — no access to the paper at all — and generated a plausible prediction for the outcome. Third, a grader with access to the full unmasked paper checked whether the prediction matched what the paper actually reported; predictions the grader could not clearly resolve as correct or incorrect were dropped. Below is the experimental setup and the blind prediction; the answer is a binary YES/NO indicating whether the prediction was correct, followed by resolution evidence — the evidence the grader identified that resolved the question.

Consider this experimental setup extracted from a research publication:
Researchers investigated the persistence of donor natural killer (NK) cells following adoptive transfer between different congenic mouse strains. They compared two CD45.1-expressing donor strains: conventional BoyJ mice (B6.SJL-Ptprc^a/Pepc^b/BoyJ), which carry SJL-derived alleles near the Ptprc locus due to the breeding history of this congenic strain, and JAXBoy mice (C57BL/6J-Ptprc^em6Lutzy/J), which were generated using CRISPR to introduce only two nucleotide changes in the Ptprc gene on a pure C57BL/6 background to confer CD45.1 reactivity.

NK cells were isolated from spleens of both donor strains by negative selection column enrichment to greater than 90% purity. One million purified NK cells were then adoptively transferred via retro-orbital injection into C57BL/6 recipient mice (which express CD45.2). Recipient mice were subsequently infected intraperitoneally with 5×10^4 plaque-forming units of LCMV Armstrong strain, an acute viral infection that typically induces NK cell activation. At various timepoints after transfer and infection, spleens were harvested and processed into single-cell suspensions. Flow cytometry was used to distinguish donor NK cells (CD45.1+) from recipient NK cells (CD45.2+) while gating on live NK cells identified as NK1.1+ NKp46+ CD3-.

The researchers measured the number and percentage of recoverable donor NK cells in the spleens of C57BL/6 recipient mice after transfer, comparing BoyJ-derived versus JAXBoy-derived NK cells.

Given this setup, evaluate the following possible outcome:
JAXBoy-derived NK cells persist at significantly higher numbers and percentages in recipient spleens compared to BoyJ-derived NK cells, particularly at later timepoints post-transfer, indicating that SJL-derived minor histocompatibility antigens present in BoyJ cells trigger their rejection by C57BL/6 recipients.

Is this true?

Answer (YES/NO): YES